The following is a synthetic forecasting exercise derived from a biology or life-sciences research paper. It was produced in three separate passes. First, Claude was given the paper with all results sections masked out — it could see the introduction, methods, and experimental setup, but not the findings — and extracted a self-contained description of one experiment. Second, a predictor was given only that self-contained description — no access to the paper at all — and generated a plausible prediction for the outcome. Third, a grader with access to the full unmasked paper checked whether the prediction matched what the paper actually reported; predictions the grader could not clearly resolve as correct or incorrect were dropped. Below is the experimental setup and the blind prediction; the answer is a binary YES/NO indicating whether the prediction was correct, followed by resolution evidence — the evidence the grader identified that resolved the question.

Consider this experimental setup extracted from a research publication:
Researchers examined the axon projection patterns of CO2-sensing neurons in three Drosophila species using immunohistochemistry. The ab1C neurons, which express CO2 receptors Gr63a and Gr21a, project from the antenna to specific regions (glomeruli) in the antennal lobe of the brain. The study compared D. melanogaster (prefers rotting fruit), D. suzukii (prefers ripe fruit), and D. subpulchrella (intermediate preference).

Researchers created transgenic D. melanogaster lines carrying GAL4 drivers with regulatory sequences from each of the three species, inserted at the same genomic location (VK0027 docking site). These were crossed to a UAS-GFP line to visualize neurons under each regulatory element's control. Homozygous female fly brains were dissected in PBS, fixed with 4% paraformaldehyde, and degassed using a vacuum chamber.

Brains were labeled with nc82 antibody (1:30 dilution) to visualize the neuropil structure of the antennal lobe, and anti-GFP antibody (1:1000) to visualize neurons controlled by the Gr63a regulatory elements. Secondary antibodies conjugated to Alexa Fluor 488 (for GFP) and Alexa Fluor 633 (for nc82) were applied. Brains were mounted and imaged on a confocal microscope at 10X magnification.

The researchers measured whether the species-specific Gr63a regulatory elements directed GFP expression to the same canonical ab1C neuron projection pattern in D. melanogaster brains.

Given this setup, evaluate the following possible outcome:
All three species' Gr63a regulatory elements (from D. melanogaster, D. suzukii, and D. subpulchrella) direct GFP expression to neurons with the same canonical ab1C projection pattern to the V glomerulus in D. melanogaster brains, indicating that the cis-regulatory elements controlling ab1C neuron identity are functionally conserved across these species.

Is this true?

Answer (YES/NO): YES